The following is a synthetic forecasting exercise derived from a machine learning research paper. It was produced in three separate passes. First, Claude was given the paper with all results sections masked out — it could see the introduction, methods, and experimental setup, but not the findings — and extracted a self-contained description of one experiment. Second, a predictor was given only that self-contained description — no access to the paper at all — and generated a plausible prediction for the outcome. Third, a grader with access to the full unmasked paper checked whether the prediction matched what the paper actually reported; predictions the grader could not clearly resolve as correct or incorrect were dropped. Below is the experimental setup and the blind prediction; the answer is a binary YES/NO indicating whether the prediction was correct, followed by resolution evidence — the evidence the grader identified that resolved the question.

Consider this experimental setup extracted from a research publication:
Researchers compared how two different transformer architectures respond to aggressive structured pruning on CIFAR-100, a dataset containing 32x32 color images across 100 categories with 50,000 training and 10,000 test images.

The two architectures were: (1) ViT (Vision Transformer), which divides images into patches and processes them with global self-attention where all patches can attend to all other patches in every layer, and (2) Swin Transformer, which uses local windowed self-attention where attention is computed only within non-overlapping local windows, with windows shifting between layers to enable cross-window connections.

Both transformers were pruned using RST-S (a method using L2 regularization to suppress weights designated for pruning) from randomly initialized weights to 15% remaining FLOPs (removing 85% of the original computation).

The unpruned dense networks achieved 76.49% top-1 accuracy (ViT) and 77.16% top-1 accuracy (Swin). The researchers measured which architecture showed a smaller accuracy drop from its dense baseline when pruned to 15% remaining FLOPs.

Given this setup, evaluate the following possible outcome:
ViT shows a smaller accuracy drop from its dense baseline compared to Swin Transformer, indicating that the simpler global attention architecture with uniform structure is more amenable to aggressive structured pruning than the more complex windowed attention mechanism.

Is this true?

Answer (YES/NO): YES